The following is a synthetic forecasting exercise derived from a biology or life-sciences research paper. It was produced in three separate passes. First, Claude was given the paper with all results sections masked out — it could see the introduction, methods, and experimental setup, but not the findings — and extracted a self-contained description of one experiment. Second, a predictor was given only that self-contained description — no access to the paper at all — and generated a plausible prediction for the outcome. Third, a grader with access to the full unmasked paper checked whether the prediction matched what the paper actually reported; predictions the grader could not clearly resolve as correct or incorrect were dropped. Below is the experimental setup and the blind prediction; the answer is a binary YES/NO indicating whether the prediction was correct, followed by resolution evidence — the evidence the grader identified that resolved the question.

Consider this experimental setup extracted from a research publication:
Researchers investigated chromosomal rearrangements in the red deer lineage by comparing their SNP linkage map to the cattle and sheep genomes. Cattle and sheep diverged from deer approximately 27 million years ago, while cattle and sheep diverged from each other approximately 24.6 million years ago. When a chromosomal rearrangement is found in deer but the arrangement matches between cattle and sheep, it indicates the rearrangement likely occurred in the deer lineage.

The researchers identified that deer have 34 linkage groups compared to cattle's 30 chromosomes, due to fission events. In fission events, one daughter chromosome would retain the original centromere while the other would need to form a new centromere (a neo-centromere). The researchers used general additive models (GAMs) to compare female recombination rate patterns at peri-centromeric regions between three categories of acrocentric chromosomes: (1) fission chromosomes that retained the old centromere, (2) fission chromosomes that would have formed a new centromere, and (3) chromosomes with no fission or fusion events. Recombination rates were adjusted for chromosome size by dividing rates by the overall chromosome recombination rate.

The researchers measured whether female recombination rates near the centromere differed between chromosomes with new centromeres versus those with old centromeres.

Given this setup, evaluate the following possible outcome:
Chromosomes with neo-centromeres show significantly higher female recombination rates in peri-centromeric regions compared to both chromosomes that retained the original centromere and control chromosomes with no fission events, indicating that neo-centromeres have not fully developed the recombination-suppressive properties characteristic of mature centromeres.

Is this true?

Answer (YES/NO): YES